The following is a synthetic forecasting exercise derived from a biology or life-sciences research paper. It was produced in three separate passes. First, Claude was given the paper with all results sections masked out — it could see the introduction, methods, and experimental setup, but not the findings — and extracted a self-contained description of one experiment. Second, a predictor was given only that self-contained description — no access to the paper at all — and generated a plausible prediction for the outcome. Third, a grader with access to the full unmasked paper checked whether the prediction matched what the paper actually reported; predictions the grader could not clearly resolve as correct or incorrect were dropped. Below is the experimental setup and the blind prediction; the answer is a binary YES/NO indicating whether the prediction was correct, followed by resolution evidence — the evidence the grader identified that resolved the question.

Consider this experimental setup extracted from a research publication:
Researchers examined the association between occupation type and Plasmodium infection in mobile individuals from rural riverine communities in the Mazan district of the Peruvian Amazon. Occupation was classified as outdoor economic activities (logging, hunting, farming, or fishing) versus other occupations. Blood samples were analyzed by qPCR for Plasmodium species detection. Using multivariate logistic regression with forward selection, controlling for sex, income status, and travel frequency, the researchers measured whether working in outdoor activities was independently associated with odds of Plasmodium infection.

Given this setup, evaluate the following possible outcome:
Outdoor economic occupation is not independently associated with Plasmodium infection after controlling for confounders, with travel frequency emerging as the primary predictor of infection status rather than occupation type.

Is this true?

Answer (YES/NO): NO